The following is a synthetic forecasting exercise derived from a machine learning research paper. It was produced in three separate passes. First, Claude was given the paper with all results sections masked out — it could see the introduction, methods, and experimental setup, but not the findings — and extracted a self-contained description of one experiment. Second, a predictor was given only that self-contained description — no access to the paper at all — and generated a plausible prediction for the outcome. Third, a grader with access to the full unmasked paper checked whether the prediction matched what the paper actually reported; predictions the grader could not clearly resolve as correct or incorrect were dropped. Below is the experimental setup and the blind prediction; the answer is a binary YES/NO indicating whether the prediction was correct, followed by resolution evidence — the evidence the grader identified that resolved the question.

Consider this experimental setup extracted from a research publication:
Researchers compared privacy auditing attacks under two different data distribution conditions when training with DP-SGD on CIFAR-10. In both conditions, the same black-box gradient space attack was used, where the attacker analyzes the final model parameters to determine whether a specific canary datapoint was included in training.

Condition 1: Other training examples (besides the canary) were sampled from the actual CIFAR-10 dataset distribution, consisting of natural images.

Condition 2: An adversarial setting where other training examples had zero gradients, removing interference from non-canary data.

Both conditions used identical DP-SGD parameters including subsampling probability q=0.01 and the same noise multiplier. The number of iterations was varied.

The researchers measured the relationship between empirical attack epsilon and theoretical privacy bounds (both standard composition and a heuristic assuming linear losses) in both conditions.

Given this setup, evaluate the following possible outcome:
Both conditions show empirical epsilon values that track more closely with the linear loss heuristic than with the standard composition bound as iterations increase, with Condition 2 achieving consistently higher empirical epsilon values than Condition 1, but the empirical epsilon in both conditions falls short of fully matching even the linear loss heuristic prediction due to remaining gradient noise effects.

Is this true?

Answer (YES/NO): NO